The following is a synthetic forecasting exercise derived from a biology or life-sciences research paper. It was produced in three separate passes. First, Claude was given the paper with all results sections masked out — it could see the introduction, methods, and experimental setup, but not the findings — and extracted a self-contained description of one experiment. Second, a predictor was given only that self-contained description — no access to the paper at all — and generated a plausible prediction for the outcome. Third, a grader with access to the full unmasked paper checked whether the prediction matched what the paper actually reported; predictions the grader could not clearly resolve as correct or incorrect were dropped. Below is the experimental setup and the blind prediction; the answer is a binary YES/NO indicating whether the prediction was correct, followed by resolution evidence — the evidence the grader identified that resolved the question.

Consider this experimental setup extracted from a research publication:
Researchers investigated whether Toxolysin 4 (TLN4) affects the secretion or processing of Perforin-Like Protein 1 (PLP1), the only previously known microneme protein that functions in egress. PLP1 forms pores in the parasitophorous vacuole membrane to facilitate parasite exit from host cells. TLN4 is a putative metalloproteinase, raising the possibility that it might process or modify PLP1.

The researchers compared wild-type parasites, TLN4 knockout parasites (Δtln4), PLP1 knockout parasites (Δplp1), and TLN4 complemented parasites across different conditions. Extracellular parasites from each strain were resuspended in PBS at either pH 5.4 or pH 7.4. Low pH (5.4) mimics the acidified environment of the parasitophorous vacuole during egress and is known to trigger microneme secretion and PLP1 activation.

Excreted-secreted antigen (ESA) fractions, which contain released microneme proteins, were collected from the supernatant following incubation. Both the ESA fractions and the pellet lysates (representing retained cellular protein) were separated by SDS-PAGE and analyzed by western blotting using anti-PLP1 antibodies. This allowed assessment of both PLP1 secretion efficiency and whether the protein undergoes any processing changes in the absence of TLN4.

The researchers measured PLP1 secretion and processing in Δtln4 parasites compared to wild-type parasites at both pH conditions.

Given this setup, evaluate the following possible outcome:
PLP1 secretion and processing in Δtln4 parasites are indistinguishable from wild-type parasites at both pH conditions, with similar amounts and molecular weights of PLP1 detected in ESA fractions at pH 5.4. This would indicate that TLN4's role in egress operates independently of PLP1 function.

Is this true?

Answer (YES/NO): YES